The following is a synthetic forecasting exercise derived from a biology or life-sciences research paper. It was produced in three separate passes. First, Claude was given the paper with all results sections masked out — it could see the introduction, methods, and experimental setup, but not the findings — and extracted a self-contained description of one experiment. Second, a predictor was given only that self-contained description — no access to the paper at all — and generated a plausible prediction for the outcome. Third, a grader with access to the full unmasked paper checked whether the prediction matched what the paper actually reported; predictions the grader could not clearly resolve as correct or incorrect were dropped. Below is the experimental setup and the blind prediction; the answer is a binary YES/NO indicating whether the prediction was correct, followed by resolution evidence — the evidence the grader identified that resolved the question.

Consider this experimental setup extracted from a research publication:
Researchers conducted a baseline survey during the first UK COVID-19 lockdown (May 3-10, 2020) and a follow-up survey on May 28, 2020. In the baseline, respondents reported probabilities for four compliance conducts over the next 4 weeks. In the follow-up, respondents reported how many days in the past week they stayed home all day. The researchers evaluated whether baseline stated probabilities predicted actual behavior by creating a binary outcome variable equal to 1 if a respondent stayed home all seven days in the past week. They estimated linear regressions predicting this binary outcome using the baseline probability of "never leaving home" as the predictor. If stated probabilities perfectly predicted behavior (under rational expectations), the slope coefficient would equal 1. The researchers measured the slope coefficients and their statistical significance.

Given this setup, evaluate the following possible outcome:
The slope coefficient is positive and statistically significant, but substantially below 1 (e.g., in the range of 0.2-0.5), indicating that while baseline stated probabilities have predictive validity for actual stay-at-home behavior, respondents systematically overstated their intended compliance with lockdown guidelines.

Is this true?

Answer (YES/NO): NO